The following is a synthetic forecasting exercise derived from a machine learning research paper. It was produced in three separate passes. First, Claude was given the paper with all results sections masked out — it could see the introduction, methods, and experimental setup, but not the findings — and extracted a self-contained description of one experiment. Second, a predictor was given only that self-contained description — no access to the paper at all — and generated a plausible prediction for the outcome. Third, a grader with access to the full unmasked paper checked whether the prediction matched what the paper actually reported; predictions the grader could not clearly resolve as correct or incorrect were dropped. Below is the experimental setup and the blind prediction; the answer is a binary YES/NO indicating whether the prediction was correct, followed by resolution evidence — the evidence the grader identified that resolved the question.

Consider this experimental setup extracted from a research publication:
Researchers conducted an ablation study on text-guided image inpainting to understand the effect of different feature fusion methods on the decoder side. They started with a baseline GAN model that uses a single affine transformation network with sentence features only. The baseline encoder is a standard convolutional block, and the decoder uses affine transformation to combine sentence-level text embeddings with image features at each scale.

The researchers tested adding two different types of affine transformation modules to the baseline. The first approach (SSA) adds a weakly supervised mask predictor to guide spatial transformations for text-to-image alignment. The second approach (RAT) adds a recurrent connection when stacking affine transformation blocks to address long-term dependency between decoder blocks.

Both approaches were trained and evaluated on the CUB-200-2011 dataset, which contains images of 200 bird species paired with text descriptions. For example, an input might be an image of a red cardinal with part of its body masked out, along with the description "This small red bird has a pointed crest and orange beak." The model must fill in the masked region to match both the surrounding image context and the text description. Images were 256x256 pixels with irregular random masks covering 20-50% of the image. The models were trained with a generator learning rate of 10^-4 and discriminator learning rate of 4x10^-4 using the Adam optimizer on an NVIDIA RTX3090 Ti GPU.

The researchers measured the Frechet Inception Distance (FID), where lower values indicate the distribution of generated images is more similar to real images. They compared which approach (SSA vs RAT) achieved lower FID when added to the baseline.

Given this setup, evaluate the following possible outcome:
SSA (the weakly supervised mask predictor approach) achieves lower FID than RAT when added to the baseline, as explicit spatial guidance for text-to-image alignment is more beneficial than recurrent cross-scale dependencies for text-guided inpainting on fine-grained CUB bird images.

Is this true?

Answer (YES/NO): NO